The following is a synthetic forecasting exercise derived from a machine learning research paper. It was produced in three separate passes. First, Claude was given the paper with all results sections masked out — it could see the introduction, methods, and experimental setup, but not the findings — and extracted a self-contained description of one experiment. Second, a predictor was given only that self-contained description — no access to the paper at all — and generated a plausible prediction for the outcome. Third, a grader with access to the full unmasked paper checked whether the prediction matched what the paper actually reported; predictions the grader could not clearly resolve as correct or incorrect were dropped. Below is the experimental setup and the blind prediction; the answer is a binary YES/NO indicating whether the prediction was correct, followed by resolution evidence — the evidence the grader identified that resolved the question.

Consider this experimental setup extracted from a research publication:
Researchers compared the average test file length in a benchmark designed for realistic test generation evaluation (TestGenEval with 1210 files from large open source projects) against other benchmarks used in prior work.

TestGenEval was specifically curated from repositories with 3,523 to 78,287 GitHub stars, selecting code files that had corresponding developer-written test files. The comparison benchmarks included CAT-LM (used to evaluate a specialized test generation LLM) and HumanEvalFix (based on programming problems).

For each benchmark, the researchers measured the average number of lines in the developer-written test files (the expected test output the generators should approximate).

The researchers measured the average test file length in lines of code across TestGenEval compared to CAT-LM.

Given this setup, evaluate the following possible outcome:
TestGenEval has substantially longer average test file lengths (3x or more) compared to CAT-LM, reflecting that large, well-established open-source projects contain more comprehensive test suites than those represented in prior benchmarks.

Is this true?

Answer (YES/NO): YES